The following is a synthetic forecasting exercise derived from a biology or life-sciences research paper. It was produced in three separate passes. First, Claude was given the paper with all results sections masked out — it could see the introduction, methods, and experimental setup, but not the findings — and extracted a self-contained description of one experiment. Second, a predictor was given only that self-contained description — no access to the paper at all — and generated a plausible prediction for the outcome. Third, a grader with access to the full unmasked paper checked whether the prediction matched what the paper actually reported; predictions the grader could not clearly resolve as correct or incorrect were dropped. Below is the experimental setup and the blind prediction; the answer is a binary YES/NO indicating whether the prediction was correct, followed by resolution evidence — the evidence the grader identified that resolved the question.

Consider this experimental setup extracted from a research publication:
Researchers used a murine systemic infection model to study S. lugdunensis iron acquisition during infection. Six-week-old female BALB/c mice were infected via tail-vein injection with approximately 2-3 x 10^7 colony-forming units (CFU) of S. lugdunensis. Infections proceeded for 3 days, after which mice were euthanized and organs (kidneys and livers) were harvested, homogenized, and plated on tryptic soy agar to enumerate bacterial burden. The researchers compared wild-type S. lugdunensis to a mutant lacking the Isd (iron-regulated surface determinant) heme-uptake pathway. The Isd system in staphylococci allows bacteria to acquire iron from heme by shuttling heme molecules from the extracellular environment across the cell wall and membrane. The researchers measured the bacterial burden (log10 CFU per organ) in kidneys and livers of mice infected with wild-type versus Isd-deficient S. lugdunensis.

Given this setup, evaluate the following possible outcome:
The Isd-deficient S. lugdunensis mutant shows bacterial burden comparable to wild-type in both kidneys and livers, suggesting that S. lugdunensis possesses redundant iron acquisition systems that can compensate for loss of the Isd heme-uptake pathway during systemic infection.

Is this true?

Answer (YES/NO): NO